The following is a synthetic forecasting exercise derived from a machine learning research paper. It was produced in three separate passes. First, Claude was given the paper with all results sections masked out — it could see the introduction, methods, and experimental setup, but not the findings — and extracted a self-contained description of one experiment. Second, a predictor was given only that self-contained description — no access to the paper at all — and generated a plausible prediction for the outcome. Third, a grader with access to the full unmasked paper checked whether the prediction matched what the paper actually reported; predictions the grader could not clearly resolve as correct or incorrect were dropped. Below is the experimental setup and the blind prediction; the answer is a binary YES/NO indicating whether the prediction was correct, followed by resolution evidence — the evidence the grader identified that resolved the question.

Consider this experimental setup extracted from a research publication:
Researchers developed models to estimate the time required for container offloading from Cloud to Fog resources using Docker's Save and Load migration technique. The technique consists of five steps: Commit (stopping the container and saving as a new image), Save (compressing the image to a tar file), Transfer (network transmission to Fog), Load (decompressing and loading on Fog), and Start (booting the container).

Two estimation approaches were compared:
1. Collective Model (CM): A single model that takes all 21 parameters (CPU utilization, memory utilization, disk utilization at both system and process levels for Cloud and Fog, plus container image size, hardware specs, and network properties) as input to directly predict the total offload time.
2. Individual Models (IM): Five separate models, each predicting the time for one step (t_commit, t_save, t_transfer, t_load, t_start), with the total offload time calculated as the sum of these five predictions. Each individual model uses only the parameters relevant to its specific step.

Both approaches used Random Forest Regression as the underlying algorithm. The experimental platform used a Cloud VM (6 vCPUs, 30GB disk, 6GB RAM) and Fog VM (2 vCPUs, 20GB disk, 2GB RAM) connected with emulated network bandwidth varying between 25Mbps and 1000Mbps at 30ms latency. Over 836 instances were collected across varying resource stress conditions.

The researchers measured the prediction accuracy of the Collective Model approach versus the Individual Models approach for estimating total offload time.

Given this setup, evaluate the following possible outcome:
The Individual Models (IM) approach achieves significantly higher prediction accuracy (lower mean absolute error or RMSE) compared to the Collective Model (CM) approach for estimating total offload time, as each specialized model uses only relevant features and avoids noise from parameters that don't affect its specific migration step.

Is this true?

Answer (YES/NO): YES